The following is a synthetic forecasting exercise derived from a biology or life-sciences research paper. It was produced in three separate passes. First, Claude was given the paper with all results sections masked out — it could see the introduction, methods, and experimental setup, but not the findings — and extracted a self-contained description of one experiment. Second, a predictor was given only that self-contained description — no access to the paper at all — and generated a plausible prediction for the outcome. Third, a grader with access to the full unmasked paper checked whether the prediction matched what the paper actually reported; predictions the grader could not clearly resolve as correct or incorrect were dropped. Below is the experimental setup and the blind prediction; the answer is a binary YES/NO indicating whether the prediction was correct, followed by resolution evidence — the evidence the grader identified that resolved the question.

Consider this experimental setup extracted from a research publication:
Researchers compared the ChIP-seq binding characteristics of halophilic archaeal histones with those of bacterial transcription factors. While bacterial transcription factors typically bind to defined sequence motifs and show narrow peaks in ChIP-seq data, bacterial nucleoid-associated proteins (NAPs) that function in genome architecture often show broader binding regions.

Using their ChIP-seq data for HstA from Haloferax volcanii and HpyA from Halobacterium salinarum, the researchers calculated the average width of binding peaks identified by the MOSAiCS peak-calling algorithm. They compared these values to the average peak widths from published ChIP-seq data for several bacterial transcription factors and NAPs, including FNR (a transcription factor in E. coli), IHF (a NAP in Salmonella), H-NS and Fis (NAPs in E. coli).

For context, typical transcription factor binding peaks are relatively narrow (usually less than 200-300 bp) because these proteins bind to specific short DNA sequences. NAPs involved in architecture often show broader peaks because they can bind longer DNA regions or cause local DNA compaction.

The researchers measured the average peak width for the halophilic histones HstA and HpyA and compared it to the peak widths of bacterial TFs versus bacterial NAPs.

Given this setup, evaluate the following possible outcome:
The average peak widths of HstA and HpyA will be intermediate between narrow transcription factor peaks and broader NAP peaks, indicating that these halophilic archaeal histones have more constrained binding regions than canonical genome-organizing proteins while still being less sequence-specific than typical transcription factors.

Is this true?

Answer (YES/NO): NO